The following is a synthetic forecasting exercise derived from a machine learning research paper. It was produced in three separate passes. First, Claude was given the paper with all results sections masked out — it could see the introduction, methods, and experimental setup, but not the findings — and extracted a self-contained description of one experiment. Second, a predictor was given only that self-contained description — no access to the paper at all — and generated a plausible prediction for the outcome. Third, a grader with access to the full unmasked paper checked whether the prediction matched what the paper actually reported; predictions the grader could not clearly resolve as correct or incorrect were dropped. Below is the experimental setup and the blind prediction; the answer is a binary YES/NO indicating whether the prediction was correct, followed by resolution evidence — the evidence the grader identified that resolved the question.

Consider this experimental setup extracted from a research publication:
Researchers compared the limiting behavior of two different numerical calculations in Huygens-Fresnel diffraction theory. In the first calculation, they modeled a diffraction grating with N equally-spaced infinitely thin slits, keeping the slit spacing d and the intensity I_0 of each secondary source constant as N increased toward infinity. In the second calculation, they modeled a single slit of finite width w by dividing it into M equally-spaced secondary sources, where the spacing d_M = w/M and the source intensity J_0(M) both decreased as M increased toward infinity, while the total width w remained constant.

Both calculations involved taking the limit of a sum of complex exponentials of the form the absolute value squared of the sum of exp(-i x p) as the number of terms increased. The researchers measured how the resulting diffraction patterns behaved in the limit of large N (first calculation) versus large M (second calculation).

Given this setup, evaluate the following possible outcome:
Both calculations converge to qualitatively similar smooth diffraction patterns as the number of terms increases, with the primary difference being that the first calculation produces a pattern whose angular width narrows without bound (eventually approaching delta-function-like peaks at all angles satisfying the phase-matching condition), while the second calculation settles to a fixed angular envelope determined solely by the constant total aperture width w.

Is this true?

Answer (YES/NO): NO